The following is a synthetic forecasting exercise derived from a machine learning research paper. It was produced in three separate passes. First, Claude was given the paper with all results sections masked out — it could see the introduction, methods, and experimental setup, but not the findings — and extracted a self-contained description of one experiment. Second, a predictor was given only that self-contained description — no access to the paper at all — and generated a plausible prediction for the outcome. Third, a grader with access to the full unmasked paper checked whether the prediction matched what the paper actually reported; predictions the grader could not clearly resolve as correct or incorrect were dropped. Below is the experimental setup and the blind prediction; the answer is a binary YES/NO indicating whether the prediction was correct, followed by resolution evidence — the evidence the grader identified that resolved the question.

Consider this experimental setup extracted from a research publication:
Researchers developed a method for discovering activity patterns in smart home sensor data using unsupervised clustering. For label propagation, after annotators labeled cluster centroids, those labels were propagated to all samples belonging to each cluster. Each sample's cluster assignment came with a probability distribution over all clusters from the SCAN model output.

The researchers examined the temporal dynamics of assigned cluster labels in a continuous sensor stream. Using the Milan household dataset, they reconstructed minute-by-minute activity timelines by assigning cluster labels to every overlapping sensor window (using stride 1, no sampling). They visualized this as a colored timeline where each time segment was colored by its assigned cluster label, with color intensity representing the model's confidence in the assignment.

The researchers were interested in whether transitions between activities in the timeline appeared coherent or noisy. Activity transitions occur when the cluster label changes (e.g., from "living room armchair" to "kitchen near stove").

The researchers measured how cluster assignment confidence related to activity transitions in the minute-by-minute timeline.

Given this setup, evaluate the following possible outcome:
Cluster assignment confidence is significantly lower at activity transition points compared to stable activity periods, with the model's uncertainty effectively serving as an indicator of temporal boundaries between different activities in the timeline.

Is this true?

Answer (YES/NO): YES